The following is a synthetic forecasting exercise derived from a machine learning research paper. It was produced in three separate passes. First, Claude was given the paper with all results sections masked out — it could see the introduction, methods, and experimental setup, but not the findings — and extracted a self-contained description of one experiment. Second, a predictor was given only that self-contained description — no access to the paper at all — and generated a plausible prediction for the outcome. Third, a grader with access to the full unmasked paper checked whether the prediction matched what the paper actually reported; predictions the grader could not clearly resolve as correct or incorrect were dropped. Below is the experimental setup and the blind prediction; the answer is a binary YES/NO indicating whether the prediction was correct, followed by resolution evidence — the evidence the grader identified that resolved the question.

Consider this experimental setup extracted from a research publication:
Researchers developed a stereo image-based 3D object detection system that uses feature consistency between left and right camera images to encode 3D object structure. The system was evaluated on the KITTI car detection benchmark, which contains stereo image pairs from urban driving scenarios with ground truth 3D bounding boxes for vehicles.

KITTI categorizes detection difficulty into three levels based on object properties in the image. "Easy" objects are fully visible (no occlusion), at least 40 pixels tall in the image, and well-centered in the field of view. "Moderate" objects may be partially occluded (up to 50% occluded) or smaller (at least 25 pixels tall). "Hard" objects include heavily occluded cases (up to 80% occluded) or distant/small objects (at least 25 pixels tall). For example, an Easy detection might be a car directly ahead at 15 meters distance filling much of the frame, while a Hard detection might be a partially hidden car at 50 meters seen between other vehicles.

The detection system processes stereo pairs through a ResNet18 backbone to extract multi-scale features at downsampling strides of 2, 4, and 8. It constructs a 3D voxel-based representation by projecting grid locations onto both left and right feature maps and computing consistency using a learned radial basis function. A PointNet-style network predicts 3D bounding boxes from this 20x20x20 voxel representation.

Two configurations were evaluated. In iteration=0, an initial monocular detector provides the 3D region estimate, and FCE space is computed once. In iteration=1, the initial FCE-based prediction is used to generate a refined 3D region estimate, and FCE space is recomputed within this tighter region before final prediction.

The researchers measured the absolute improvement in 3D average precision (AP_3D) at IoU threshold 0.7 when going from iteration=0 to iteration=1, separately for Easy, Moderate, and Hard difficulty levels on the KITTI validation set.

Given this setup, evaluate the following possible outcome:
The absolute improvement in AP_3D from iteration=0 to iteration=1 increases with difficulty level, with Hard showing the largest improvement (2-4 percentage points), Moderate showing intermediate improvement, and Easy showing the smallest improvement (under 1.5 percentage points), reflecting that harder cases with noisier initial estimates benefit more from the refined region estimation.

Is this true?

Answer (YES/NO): NO